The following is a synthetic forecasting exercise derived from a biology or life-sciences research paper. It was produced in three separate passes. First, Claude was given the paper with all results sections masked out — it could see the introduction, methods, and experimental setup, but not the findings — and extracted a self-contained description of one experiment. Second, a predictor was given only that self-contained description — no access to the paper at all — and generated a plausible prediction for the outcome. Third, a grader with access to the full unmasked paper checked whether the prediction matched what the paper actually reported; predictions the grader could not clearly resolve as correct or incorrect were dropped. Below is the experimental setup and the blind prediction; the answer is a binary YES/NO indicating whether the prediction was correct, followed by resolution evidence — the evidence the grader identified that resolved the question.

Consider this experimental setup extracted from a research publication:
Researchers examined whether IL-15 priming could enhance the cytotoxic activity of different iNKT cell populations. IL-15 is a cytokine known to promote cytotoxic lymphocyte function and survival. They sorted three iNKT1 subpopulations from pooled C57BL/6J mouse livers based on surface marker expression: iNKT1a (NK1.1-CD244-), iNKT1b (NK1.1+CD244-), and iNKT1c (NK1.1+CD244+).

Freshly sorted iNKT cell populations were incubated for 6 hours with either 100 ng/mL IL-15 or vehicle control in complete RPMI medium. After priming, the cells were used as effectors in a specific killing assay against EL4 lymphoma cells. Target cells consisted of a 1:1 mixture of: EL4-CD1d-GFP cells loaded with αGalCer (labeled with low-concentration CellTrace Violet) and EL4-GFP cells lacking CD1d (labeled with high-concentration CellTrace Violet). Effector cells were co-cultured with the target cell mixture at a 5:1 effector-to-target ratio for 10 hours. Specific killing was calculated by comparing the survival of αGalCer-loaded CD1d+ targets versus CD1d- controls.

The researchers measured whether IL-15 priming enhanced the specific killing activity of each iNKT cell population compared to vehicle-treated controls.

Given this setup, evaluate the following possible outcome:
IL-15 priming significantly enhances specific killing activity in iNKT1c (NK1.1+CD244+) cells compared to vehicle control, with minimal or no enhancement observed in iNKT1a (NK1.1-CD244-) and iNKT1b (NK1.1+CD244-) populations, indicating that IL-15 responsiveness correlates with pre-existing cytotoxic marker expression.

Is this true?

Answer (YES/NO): YES